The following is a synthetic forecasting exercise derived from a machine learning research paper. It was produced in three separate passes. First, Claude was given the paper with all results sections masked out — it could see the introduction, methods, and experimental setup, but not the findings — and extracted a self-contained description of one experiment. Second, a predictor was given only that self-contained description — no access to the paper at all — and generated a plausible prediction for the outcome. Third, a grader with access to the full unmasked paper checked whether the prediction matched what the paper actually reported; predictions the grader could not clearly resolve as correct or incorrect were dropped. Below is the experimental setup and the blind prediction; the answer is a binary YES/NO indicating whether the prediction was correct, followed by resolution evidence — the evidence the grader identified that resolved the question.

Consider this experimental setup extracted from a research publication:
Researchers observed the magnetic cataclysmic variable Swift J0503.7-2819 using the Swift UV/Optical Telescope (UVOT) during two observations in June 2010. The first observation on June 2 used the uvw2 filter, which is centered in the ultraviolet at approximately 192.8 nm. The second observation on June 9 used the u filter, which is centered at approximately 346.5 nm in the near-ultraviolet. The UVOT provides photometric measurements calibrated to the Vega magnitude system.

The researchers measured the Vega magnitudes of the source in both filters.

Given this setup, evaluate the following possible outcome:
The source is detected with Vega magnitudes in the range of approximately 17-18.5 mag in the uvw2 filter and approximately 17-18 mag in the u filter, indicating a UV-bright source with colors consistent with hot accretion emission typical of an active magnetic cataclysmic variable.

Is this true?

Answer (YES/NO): NO